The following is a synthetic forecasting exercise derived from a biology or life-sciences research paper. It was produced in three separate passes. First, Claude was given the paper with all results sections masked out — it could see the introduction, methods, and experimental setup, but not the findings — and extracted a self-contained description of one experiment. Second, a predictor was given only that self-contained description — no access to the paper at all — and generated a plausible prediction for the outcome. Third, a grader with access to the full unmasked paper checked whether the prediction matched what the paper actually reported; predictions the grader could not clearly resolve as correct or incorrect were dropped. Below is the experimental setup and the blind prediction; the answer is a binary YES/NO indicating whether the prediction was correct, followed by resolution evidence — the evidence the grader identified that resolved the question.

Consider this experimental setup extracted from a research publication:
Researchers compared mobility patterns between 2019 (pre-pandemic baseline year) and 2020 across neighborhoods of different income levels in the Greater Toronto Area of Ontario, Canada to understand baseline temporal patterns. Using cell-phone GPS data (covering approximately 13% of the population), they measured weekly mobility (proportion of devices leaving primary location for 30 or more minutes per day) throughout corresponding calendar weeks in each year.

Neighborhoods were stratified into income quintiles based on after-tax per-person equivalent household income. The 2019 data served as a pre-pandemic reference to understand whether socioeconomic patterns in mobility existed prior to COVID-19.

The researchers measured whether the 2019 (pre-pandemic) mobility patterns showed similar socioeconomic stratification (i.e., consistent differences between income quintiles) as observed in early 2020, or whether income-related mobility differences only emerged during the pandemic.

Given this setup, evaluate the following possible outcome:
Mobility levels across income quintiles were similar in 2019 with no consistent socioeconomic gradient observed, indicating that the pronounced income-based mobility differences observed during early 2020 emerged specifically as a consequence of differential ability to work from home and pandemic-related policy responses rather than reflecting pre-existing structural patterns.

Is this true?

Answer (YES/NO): NO